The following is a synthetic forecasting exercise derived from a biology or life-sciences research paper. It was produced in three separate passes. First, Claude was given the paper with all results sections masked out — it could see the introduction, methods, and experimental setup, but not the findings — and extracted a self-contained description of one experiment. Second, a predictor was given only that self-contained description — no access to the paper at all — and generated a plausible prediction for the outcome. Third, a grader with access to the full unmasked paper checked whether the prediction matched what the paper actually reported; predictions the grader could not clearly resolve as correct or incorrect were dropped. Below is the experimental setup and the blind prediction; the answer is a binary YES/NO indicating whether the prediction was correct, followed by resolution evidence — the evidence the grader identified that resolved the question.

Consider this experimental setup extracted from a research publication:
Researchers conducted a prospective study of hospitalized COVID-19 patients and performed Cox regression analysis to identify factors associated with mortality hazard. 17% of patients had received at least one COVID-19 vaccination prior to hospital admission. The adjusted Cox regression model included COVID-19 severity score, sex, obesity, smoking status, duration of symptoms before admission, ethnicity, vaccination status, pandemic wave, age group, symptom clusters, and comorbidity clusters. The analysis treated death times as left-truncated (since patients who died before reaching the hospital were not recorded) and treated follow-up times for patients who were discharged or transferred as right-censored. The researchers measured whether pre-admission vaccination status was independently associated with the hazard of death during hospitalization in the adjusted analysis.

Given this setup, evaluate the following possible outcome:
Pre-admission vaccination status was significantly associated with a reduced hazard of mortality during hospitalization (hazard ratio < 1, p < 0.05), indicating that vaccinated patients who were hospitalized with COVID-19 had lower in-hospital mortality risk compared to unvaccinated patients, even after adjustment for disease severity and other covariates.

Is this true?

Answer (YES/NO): NO